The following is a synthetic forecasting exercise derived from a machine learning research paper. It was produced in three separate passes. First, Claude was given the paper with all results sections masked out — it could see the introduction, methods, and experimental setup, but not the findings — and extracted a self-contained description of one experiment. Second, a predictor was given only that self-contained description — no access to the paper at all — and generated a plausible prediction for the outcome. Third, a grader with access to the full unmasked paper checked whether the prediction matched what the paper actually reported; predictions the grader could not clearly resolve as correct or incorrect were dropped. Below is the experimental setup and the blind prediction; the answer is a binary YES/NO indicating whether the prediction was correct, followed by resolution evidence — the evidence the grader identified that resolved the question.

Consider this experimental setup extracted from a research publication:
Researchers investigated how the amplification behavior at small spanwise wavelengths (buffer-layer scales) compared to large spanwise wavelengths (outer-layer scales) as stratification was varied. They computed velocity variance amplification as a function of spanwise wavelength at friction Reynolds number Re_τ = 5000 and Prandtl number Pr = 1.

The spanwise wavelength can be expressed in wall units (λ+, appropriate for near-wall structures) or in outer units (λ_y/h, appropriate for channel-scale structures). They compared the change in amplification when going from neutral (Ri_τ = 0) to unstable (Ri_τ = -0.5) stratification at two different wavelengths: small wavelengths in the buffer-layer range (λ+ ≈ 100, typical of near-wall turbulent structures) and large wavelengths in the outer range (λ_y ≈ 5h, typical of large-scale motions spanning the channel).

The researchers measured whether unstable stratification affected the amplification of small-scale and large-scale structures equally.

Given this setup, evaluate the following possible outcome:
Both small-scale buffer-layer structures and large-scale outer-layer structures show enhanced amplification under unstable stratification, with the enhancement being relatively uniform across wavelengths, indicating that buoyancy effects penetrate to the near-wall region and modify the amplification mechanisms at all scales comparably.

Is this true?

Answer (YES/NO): NO